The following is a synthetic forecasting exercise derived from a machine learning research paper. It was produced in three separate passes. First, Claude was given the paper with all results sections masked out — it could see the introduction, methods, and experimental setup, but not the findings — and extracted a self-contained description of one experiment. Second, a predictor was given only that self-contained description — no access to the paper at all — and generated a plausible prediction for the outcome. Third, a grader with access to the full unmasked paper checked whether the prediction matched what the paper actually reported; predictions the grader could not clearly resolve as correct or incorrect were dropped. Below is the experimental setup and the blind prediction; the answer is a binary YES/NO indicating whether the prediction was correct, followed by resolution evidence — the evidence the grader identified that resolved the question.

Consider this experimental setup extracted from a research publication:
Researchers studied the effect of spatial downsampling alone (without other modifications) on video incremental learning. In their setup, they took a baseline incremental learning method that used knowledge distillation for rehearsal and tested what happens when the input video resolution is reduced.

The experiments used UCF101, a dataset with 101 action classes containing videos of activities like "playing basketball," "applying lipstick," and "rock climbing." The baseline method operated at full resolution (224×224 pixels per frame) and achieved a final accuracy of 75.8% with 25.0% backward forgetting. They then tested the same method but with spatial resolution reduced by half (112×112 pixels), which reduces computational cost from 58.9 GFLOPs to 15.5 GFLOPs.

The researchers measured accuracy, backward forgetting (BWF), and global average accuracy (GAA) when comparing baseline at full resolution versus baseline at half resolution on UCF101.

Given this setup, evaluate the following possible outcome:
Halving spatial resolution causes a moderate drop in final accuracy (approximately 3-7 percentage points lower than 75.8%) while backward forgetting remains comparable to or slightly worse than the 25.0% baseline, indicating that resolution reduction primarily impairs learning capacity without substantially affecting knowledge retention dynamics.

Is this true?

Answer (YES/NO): NO